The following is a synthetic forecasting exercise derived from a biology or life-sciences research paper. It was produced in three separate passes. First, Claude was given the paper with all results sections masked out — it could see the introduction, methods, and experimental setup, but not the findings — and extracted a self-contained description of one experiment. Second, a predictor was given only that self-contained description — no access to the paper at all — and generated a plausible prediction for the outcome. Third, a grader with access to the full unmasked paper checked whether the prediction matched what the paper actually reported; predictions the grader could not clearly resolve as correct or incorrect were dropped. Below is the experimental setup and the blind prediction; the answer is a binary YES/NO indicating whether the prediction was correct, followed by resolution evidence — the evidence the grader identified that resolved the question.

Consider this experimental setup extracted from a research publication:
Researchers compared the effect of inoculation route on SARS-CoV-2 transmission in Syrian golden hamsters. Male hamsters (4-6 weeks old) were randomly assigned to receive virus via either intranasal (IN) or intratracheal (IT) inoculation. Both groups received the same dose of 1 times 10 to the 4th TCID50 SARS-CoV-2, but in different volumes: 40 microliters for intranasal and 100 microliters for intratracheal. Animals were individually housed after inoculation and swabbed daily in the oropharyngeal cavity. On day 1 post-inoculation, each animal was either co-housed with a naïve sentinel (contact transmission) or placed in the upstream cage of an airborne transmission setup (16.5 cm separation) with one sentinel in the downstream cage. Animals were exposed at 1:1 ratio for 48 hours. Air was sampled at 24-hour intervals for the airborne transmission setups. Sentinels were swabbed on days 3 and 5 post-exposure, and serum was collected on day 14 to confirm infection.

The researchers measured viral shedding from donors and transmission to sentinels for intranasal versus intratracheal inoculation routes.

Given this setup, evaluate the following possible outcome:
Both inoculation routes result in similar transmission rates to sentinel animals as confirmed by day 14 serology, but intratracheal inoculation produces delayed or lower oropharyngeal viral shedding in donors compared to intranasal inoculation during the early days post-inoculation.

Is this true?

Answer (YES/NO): NO